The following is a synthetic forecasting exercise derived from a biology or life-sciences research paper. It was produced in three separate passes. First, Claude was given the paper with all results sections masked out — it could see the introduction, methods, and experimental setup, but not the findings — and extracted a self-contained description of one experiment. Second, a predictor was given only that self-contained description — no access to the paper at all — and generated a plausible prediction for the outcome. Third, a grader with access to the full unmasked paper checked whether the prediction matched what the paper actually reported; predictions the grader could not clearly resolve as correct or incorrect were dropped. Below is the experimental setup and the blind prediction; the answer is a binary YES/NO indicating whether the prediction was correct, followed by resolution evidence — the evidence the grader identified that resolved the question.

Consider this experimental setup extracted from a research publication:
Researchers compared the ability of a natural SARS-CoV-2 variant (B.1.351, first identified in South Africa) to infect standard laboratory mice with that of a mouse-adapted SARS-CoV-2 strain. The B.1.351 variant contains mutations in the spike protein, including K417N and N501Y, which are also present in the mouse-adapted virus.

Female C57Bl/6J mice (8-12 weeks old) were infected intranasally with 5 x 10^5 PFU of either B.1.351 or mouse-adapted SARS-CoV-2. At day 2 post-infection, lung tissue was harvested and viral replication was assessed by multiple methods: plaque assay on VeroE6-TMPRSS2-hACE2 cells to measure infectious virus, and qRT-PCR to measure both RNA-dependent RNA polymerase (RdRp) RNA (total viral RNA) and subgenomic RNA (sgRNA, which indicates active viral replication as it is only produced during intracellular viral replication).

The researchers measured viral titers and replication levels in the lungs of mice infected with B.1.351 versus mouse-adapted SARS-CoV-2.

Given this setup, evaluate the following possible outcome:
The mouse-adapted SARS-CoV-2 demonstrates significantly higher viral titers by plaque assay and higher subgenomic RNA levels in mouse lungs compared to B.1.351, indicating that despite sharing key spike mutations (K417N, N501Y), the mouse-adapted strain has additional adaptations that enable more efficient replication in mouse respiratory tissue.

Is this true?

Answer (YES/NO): NO